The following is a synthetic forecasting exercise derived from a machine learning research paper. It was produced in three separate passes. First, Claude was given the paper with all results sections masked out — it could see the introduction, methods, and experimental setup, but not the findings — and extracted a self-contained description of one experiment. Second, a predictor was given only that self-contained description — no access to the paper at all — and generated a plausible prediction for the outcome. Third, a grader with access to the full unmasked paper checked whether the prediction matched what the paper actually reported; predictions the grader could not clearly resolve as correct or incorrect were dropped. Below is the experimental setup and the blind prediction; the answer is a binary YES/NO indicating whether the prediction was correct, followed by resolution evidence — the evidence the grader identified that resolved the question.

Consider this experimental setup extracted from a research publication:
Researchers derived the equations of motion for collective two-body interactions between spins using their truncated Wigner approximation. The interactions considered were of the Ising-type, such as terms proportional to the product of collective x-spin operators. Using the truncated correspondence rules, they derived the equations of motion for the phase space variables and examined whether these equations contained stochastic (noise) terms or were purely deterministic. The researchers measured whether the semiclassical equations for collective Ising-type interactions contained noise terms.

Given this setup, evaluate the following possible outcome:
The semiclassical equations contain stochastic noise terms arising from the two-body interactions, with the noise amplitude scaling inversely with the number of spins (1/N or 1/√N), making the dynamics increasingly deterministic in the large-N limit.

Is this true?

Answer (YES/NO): NO